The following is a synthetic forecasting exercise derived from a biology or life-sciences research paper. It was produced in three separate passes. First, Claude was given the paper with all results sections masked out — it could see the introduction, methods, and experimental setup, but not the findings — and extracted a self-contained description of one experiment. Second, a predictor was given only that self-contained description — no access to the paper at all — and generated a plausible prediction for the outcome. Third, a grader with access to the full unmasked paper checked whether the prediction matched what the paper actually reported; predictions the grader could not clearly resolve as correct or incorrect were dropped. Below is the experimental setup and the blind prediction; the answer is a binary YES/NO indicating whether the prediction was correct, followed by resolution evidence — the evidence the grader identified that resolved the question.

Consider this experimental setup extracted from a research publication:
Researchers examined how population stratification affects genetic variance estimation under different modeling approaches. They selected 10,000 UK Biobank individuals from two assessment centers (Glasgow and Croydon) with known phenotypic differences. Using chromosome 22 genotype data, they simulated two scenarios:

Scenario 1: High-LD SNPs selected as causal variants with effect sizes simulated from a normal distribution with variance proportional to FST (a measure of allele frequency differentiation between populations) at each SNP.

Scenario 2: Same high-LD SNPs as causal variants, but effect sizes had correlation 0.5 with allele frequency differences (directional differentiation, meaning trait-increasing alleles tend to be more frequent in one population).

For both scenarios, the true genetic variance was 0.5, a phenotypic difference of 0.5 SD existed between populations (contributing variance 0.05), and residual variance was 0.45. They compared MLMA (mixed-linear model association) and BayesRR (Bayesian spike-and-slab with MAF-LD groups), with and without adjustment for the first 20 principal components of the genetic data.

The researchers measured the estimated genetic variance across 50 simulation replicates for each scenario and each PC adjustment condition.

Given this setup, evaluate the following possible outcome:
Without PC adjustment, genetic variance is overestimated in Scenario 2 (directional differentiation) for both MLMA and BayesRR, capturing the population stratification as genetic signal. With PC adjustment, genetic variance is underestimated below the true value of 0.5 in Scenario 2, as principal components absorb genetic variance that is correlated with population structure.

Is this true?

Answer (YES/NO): NO